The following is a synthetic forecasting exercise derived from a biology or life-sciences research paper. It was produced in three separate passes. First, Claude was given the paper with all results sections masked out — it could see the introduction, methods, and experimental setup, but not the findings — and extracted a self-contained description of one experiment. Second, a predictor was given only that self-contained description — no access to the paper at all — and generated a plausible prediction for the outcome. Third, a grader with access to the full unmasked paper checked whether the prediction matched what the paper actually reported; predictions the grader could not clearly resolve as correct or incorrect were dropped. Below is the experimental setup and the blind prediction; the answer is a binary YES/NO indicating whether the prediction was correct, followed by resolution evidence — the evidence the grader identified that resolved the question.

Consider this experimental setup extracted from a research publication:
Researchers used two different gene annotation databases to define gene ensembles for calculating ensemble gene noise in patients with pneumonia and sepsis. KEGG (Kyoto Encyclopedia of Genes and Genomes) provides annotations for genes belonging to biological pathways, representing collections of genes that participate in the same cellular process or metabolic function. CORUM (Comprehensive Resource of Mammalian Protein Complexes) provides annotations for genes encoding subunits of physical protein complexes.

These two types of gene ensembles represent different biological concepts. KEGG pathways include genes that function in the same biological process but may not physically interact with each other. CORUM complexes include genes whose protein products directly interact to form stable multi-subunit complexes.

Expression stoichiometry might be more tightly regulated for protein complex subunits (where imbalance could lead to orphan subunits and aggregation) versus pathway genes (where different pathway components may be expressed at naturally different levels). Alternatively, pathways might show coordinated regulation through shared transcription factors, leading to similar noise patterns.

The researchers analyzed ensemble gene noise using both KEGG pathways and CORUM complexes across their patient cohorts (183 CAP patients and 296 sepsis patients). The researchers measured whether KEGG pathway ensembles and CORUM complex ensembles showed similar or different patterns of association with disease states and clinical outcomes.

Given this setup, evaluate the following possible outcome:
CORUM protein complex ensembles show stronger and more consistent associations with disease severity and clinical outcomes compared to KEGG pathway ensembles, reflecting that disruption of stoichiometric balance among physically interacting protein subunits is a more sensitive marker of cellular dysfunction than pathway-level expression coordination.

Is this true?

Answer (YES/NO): NO